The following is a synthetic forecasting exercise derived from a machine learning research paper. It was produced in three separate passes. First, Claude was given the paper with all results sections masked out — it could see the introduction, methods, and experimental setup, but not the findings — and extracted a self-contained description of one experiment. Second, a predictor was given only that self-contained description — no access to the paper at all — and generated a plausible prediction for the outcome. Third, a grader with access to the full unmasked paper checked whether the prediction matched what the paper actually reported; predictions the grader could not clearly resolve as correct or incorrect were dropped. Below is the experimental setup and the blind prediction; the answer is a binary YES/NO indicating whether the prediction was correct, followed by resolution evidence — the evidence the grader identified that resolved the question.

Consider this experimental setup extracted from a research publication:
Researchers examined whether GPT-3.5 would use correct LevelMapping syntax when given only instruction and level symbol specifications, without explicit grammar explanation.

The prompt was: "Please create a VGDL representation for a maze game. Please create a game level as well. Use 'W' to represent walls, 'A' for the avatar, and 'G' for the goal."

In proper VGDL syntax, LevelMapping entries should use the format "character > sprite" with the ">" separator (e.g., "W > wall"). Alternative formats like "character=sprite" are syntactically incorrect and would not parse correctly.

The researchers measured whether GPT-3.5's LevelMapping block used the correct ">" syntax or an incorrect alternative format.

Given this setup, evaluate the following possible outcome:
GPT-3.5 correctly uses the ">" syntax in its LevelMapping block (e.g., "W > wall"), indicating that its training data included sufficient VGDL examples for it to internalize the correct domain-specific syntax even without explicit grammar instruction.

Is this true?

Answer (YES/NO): NO